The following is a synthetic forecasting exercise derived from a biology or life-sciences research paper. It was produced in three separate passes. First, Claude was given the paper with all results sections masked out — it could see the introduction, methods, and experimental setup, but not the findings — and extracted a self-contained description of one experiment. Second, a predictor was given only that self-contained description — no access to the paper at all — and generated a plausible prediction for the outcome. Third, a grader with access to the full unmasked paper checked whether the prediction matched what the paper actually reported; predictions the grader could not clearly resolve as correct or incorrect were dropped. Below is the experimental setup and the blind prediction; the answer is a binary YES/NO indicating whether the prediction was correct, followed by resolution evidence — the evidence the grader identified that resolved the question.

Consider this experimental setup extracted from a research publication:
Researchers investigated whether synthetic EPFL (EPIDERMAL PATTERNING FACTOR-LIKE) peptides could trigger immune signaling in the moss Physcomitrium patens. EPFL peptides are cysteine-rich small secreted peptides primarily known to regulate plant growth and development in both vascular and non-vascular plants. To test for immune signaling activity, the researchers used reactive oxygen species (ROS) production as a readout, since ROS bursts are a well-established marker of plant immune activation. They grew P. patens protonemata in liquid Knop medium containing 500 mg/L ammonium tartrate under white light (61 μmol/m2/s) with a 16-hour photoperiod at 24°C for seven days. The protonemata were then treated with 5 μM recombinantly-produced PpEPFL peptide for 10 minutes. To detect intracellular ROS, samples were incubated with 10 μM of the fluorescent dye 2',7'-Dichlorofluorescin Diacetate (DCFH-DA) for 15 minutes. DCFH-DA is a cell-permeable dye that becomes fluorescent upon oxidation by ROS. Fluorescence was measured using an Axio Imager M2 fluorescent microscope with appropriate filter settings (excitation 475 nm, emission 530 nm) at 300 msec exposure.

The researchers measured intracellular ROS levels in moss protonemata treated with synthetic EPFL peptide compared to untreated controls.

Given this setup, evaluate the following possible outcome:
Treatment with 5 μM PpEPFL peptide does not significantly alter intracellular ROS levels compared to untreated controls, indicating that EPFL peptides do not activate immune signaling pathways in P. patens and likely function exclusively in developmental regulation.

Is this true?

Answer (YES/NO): NO